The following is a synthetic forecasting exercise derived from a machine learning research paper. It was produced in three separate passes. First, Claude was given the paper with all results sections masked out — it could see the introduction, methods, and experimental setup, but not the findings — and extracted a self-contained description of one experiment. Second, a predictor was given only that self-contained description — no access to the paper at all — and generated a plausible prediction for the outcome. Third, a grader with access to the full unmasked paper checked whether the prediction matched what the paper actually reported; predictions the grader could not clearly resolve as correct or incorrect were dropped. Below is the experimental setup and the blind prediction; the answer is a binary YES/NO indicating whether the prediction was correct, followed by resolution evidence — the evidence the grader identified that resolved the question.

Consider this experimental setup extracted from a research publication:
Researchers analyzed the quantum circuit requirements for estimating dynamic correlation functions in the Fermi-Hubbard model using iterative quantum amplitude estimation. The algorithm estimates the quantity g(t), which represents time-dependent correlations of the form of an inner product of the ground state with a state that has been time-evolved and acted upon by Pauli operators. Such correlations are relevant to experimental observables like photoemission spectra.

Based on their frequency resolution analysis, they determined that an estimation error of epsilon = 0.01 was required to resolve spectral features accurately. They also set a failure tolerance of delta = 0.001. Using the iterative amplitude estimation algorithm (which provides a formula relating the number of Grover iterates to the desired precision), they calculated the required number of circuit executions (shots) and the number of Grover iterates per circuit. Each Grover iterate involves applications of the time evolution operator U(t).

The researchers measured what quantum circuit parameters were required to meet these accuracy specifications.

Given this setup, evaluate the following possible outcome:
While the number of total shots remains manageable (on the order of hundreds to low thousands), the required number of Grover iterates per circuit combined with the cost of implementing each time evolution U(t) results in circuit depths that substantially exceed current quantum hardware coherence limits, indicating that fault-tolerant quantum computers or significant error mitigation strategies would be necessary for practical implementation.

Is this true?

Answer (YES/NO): YES